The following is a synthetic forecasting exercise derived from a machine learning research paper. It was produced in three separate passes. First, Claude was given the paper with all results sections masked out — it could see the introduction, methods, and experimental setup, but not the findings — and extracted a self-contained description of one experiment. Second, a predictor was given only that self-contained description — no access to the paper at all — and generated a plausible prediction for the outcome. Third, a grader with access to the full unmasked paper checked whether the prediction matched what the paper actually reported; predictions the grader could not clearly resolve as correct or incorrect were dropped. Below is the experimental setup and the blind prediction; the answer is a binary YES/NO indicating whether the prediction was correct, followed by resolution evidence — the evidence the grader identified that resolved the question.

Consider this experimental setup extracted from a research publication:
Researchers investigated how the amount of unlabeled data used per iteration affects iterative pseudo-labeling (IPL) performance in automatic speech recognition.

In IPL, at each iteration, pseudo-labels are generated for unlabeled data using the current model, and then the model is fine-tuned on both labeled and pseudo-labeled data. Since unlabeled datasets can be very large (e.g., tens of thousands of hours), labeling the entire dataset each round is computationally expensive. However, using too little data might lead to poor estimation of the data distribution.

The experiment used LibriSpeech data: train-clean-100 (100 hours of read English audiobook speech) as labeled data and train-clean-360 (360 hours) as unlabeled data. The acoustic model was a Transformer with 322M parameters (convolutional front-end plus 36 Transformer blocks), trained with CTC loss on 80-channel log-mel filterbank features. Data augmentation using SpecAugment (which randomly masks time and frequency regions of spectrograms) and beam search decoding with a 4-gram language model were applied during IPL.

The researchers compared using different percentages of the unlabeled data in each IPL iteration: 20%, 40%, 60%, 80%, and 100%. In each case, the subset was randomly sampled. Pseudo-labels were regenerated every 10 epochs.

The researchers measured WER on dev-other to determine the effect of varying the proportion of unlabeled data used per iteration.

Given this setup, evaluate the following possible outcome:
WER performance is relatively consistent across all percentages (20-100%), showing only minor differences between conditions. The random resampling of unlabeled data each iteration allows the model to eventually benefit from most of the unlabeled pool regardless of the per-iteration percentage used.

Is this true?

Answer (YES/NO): YES